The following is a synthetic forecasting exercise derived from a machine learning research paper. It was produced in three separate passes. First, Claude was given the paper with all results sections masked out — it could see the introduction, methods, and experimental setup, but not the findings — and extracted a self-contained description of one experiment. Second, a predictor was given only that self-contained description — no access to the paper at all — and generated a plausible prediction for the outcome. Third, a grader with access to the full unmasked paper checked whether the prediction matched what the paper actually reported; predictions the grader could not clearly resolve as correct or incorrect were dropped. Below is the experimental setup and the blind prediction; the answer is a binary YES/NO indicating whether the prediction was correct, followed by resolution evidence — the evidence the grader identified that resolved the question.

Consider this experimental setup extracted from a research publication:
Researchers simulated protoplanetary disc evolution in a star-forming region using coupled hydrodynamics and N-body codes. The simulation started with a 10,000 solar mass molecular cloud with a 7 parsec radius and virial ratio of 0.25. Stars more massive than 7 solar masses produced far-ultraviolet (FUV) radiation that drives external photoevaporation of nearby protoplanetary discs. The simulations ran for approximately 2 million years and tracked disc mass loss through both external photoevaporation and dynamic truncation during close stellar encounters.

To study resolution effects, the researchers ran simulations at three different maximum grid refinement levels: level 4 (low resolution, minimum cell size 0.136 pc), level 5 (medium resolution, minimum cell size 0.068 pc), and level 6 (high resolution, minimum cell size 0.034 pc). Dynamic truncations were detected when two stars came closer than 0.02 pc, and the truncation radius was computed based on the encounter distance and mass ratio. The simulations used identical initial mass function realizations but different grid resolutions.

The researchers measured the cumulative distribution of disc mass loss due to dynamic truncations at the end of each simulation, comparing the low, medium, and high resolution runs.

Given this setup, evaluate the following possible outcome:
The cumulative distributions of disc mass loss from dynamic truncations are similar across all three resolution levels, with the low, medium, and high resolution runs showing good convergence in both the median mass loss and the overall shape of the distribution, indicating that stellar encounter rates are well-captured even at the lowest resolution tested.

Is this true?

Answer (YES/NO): NO